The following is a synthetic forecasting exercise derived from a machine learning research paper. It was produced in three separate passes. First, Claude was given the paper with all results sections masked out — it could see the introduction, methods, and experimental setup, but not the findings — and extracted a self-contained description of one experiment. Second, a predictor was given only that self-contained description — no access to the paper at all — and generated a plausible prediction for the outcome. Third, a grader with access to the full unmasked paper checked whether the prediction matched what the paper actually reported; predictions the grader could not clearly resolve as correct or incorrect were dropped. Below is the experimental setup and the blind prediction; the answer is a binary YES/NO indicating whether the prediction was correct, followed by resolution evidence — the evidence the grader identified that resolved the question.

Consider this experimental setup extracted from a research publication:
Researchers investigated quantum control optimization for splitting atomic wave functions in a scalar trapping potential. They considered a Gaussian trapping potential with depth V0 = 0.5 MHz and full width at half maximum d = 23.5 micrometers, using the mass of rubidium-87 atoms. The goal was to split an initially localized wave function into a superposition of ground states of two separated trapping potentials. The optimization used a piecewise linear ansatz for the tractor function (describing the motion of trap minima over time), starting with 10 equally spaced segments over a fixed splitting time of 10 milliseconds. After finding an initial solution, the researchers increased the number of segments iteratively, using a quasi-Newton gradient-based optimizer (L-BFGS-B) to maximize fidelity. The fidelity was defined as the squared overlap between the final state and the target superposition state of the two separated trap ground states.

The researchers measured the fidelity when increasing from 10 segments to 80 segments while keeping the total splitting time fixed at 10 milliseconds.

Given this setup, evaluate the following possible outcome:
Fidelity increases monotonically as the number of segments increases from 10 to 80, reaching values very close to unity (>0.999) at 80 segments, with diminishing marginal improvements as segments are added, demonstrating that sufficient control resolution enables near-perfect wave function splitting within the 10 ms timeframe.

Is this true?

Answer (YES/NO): NO